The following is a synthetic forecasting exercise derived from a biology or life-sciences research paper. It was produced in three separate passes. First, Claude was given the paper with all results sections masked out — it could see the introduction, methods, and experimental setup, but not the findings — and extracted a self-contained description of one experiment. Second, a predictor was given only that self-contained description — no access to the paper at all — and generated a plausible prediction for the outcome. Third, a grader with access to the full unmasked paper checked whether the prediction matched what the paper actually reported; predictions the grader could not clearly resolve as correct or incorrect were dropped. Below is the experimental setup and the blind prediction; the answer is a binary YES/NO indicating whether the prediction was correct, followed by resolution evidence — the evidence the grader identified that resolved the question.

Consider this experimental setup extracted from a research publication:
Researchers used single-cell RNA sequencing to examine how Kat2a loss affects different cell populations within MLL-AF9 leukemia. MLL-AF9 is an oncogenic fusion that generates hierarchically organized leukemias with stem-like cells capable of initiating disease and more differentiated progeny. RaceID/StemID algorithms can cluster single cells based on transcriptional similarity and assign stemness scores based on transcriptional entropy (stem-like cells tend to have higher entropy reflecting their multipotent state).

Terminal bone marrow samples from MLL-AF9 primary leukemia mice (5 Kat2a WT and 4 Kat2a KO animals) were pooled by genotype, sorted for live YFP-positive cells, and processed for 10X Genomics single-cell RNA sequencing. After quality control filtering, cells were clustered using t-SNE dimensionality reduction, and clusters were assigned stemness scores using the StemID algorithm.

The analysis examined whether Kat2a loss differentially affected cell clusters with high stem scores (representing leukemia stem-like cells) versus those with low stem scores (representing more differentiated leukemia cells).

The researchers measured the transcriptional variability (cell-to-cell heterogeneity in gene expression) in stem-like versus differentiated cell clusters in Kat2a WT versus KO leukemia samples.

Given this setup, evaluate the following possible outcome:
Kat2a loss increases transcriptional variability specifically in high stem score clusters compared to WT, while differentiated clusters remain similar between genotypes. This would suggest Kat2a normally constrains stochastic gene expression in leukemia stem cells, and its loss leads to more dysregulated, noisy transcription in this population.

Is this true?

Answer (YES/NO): YES